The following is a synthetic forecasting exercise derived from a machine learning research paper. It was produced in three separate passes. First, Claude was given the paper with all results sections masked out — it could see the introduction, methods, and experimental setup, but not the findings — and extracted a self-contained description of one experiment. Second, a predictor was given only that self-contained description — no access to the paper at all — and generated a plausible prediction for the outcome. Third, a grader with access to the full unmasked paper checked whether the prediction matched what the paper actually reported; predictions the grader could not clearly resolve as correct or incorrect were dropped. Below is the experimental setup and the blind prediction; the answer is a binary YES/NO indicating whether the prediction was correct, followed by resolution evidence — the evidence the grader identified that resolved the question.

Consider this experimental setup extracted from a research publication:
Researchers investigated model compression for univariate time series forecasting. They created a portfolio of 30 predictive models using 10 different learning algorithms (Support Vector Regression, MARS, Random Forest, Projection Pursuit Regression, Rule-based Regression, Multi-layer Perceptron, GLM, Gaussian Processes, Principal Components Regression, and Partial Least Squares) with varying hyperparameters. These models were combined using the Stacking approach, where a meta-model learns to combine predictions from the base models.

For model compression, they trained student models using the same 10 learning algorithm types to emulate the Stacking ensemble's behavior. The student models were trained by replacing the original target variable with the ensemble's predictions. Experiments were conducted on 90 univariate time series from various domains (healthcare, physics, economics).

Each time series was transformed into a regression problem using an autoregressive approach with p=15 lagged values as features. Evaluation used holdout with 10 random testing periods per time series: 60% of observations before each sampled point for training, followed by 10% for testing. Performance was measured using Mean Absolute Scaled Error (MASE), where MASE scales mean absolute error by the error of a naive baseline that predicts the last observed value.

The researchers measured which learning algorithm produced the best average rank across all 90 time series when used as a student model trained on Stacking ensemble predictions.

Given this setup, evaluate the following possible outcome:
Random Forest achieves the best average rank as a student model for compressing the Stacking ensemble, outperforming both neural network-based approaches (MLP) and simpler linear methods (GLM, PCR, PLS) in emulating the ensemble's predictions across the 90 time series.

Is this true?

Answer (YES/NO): NO